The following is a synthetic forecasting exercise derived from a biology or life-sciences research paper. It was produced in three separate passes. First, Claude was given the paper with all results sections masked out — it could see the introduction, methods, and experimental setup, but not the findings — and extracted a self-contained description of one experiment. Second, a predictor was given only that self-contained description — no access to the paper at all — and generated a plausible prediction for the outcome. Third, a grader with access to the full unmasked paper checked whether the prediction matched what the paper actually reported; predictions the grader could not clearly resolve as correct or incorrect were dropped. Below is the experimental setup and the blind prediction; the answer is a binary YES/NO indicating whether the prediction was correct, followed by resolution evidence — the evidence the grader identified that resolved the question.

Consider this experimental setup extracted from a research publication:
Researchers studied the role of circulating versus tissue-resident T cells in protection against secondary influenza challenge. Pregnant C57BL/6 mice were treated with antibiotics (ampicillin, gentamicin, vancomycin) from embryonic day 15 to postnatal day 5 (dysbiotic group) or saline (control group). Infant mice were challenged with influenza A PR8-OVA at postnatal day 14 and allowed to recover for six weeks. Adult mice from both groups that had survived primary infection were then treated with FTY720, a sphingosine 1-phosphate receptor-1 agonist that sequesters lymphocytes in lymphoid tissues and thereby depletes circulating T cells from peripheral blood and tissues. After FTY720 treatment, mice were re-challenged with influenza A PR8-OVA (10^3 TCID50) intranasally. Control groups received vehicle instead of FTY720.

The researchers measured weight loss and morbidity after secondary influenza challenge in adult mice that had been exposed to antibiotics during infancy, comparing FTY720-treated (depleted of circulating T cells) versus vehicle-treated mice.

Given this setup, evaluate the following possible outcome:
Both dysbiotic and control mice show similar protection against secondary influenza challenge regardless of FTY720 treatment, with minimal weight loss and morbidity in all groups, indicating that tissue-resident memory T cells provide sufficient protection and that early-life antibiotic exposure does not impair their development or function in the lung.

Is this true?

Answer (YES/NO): NO